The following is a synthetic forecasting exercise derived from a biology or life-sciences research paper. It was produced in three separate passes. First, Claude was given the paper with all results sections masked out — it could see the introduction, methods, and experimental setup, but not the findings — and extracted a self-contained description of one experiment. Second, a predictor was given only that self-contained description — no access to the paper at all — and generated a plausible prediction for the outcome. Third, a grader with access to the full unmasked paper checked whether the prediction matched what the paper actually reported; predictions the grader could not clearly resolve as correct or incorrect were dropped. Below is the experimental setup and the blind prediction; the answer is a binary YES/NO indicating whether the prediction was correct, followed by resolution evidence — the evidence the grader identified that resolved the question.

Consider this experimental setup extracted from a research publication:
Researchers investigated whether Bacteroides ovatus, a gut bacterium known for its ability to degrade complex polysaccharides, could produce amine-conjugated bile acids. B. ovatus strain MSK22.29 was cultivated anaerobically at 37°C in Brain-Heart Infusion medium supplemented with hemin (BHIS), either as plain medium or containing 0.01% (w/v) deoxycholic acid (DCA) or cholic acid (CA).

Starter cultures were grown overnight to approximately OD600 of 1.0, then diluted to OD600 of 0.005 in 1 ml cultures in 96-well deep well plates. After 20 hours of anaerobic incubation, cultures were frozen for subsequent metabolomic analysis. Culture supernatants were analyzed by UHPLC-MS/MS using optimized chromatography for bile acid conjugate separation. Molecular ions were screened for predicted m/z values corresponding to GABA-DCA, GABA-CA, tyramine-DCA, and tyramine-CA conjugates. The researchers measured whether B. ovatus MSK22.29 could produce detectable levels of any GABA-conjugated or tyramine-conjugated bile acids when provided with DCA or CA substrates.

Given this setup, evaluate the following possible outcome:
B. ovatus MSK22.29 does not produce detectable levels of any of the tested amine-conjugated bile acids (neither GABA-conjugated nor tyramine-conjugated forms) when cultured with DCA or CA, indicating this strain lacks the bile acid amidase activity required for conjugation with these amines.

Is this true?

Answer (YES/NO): NO